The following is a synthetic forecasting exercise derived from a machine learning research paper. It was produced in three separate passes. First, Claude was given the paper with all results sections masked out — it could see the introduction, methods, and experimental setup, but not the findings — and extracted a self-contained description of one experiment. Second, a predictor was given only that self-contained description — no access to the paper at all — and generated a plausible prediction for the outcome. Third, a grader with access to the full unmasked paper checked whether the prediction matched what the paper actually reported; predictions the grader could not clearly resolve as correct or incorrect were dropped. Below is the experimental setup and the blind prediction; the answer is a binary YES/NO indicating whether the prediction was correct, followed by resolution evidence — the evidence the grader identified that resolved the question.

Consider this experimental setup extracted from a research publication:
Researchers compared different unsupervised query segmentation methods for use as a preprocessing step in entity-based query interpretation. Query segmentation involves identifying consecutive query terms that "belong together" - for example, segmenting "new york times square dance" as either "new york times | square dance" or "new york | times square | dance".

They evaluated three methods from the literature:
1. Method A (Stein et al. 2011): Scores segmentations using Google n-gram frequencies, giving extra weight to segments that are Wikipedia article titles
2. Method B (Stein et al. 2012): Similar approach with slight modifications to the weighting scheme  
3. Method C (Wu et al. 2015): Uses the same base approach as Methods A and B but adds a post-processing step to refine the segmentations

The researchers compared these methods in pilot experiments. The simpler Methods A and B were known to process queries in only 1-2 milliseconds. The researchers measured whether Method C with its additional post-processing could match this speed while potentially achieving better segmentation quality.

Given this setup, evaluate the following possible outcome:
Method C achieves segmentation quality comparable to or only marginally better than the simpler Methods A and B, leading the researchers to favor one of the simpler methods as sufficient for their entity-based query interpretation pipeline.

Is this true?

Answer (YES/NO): YES